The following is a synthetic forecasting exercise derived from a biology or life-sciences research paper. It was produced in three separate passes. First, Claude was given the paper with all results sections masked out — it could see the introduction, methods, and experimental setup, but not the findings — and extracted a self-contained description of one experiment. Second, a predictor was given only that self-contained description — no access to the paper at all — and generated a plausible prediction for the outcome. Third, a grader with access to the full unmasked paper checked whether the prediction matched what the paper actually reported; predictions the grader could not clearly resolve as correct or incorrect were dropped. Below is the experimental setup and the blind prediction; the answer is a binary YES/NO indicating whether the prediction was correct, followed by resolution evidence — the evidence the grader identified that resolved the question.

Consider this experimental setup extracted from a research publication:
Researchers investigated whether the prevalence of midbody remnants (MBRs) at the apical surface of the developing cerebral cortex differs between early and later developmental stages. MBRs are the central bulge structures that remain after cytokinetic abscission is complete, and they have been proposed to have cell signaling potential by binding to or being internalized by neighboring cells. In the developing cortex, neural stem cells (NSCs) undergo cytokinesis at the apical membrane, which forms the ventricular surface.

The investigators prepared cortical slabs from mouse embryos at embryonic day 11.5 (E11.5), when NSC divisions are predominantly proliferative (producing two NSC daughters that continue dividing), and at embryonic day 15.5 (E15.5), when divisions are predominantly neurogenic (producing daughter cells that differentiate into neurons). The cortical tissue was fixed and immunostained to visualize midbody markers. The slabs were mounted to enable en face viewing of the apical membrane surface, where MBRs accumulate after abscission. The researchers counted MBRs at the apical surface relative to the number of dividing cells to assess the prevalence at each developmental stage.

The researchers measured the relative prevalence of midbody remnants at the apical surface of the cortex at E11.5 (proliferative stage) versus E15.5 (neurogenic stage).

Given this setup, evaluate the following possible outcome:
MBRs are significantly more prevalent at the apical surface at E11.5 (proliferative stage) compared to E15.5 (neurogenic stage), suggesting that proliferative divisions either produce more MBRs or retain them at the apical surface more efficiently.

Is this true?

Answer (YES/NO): YES